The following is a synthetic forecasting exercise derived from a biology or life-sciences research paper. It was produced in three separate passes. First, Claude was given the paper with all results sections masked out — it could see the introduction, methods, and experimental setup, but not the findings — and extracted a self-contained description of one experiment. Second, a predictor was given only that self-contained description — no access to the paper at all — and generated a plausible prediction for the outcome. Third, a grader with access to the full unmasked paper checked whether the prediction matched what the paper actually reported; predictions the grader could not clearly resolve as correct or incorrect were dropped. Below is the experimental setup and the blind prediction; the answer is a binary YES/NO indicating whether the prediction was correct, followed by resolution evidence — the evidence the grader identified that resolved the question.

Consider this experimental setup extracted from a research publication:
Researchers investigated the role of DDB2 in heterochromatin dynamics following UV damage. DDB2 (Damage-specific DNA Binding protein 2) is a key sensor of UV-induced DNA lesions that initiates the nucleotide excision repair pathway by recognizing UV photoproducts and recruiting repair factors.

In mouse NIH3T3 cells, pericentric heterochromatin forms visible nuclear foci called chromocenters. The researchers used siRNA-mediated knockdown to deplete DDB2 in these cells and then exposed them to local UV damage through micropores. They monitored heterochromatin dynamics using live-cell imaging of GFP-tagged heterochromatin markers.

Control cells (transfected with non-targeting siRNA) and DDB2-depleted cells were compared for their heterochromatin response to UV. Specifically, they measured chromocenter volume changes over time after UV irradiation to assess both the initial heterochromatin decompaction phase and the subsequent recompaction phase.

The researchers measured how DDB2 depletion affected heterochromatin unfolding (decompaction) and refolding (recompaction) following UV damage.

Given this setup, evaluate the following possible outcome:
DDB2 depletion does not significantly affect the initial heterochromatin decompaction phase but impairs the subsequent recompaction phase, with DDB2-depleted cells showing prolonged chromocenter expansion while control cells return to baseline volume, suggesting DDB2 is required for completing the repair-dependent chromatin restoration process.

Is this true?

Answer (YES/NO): NO